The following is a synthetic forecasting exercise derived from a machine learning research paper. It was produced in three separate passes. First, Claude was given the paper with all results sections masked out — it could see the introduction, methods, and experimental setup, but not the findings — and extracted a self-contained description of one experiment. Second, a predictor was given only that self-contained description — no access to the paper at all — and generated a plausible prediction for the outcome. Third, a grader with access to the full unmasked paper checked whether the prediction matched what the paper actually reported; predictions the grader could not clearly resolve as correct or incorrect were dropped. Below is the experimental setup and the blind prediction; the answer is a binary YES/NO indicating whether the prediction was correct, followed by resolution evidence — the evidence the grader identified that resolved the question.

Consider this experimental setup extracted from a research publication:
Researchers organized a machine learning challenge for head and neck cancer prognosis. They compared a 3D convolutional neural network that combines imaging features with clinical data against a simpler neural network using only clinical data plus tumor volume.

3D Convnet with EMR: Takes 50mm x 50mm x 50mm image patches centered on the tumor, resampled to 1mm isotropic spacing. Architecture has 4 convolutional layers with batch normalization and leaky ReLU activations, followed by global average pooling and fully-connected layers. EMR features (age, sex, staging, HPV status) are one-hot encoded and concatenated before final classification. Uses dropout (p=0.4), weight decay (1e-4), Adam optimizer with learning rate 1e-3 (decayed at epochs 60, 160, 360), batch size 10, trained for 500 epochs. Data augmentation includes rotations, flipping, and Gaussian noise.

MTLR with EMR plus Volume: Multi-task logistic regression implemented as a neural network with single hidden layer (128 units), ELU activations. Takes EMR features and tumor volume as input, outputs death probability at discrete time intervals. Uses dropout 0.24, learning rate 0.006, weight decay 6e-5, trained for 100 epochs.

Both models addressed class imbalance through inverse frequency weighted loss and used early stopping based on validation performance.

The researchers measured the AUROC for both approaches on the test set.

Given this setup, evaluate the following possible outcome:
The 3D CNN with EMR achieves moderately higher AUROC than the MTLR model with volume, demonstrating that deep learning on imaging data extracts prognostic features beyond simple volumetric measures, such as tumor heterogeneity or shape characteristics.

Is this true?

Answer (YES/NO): NO